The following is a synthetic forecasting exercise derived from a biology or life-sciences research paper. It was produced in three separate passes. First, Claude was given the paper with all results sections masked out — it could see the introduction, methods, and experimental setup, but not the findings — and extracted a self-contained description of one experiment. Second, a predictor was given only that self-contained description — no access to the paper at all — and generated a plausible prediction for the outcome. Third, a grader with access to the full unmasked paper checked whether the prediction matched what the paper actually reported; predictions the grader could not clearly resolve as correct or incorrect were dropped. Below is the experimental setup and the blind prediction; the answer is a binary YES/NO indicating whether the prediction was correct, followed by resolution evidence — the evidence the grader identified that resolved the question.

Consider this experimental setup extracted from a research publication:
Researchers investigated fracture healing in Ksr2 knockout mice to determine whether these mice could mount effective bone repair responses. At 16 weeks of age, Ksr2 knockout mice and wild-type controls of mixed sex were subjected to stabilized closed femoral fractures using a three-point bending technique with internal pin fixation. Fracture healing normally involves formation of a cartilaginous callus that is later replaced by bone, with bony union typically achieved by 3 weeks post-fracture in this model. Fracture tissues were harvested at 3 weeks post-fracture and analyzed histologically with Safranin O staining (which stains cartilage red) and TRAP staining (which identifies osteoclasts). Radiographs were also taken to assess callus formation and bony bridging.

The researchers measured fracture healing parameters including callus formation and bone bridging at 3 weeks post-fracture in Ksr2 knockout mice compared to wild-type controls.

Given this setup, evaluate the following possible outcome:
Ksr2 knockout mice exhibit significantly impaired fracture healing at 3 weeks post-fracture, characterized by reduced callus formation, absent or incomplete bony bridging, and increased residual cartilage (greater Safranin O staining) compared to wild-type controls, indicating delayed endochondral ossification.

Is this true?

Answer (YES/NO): NO